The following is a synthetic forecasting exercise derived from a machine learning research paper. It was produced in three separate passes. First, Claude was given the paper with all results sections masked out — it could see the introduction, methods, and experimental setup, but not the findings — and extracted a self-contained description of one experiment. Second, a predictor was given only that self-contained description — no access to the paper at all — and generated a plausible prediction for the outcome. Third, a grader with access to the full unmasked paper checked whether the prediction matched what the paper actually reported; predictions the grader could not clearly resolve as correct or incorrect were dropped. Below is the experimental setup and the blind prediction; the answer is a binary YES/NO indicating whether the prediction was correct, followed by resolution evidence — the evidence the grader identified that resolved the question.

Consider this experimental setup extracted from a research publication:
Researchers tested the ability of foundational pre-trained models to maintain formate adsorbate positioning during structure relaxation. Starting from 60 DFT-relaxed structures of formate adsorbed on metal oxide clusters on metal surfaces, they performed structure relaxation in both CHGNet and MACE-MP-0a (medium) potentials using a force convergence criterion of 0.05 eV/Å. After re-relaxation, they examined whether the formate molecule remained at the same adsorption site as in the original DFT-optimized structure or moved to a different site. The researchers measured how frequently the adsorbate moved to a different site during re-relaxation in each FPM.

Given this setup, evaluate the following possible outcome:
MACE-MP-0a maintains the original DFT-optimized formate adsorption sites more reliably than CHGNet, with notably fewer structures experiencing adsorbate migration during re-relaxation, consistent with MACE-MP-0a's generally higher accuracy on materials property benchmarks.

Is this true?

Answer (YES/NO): NO